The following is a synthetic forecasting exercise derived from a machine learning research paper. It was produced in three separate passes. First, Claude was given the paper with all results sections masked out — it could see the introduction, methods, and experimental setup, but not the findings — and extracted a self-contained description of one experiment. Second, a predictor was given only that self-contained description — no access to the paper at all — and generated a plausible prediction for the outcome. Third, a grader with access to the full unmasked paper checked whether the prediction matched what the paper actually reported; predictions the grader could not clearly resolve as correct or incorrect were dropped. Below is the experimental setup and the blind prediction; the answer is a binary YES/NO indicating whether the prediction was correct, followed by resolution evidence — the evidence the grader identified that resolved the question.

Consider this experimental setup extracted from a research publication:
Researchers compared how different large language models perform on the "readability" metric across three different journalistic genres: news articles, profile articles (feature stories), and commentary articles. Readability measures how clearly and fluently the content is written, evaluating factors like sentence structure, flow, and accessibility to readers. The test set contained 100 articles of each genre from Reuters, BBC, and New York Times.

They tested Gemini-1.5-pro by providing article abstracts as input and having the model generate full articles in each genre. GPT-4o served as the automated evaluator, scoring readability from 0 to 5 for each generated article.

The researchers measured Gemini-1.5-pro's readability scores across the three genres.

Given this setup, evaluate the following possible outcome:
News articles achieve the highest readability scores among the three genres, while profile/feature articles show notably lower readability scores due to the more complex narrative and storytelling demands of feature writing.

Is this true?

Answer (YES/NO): NO